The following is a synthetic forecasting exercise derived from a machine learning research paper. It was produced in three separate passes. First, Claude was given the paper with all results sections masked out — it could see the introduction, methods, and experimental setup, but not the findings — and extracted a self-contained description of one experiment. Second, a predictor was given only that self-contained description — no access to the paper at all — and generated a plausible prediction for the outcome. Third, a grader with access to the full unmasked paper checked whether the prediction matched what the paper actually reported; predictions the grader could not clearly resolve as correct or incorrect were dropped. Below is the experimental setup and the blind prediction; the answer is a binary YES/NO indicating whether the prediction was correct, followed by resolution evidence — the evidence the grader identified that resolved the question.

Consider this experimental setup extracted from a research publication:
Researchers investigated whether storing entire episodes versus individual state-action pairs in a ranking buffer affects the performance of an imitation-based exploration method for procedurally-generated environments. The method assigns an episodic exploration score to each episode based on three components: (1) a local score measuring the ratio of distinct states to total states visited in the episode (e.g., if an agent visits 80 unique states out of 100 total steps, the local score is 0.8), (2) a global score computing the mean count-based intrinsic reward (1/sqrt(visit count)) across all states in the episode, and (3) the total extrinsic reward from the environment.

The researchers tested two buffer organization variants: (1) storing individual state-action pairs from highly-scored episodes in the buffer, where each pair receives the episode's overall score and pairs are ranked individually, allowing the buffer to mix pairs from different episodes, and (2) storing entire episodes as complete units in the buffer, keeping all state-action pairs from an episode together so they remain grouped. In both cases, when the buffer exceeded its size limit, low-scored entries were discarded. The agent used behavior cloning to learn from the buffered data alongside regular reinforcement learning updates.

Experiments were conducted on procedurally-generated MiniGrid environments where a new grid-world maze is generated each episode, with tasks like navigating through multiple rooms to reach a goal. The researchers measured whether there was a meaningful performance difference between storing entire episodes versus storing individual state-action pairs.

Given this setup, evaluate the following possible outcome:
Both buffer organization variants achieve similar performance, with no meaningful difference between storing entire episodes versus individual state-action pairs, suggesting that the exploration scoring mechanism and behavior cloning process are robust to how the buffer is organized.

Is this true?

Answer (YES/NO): YES